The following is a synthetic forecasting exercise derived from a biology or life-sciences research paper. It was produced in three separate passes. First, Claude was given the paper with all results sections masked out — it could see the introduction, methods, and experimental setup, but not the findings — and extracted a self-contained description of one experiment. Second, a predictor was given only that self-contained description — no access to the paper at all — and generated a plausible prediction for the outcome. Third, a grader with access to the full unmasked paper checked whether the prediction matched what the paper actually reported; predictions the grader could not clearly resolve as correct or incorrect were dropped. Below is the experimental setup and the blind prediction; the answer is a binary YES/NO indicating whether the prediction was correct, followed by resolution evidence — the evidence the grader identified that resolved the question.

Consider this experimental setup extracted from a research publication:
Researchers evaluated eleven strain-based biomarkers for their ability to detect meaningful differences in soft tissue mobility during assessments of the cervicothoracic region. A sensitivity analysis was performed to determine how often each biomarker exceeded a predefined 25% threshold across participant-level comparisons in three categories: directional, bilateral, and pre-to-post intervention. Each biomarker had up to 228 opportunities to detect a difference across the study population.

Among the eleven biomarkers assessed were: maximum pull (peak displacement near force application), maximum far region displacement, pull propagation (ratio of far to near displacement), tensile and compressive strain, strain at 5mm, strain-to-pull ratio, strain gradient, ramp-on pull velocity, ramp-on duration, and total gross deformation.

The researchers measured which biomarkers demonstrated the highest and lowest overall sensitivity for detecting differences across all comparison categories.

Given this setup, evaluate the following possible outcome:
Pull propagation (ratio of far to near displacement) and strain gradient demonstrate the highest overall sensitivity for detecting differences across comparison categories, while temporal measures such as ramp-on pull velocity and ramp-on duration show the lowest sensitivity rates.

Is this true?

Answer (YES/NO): NO